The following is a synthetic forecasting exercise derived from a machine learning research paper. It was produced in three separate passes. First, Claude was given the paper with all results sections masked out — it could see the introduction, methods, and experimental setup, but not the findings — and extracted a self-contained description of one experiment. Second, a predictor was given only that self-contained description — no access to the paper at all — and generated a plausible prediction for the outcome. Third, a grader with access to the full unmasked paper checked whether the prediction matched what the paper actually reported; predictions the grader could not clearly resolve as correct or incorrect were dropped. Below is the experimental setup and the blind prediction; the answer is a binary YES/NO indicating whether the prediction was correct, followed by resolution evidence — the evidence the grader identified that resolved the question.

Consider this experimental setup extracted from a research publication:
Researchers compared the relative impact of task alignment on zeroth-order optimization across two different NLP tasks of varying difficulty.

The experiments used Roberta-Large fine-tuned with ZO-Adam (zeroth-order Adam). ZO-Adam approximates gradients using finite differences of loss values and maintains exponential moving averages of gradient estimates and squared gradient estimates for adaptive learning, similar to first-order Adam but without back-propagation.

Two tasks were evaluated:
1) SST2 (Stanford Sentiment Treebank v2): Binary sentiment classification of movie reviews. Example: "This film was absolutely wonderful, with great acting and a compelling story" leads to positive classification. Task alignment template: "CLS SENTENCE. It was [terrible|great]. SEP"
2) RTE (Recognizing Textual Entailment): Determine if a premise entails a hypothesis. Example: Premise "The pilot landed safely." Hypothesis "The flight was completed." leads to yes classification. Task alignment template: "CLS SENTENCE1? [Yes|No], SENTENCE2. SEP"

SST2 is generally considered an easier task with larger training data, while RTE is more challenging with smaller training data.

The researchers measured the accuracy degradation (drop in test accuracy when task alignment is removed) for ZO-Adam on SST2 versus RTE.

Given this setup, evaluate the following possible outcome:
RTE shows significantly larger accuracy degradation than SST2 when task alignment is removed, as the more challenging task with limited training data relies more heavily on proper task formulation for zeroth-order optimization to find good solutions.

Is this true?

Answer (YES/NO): NO